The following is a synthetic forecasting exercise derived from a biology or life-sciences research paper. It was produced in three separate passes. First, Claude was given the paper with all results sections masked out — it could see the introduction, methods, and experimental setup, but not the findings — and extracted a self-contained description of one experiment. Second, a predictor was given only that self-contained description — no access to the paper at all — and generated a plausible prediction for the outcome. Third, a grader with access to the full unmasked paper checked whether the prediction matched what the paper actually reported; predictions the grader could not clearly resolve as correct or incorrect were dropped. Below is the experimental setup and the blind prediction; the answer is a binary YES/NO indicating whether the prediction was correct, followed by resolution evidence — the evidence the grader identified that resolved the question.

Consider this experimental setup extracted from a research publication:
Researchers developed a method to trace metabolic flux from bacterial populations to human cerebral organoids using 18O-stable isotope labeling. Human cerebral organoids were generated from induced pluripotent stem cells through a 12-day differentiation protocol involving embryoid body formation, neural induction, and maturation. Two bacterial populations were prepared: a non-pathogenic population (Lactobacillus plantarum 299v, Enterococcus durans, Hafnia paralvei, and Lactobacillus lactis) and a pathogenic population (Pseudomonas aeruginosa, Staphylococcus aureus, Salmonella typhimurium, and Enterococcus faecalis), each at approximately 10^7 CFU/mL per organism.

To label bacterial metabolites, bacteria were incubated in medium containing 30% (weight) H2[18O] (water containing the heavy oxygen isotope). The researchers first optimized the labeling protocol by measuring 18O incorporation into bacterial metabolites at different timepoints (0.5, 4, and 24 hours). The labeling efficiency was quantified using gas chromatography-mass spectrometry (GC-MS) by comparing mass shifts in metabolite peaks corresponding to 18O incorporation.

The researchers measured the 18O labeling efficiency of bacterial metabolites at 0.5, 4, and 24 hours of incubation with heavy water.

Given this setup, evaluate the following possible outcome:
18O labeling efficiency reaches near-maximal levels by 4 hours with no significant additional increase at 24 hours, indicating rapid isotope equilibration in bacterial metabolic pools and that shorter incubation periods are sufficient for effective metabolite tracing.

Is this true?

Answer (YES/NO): NO